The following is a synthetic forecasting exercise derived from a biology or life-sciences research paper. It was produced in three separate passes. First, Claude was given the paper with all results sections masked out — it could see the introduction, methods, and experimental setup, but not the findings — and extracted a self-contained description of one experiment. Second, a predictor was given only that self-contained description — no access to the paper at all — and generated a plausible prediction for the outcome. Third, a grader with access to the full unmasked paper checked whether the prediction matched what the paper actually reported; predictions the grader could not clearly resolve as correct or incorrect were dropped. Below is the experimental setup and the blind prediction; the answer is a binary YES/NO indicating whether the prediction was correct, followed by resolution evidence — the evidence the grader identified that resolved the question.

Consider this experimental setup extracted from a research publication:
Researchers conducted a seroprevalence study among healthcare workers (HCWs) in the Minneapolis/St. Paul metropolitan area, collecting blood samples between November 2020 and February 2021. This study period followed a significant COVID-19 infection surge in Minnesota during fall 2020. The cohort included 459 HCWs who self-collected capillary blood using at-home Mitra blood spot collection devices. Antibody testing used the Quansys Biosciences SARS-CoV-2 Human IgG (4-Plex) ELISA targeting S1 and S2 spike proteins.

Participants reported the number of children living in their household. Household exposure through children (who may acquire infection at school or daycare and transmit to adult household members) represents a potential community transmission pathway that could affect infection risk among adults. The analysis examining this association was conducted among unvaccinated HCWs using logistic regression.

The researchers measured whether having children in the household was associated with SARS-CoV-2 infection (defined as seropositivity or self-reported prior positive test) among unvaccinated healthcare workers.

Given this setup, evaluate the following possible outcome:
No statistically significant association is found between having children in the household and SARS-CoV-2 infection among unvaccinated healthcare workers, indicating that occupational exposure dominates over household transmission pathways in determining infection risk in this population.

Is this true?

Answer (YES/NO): YES